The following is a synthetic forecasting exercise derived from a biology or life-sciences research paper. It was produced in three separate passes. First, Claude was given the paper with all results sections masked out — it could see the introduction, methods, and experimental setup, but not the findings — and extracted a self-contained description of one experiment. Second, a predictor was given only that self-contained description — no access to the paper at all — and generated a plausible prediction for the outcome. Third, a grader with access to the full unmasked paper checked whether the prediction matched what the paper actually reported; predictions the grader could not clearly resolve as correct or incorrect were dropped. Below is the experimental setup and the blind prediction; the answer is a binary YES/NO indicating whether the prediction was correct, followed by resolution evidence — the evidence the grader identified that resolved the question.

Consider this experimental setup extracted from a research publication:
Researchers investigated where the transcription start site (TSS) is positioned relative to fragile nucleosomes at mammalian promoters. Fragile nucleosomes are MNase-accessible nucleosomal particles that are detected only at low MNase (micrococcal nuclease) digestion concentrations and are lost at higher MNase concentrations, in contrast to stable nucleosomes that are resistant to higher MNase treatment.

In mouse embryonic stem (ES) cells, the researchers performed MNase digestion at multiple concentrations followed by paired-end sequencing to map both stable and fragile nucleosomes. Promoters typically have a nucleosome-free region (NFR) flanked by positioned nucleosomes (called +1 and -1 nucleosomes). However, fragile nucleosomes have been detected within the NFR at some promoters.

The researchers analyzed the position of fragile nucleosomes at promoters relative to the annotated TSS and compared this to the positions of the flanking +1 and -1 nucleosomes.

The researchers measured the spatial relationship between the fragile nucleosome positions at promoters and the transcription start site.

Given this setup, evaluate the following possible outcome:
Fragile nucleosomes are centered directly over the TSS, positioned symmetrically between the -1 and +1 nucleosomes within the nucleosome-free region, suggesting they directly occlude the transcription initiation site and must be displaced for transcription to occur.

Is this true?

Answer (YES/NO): NO